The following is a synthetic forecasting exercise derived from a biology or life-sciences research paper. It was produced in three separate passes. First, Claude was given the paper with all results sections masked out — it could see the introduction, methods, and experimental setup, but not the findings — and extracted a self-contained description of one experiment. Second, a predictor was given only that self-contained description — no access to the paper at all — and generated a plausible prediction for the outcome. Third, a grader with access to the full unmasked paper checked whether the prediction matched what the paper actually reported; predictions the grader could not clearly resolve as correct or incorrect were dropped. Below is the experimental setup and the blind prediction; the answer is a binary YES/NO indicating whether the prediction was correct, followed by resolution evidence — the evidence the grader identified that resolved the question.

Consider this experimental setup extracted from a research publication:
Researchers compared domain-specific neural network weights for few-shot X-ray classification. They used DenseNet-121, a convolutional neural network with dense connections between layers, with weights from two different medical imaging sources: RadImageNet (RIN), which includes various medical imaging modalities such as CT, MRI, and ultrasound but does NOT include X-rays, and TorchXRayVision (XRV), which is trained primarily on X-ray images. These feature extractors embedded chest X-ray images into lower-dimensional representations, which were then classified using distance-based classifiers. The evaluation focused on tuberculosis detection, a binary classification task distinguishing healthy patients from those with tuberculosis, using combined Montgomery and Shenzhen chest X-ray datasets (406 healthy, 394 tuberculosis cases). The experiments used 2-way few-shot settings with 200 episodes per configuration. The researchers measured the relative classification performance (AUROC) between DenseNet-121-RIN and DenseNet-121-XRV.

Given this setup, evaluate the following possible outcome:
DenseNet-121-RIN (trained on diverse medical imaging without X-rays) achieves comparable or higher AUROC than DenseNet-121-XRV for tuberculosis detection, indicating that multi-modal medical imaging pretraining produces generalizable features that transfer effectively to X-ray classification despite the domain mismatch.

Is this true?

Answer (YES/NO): NO